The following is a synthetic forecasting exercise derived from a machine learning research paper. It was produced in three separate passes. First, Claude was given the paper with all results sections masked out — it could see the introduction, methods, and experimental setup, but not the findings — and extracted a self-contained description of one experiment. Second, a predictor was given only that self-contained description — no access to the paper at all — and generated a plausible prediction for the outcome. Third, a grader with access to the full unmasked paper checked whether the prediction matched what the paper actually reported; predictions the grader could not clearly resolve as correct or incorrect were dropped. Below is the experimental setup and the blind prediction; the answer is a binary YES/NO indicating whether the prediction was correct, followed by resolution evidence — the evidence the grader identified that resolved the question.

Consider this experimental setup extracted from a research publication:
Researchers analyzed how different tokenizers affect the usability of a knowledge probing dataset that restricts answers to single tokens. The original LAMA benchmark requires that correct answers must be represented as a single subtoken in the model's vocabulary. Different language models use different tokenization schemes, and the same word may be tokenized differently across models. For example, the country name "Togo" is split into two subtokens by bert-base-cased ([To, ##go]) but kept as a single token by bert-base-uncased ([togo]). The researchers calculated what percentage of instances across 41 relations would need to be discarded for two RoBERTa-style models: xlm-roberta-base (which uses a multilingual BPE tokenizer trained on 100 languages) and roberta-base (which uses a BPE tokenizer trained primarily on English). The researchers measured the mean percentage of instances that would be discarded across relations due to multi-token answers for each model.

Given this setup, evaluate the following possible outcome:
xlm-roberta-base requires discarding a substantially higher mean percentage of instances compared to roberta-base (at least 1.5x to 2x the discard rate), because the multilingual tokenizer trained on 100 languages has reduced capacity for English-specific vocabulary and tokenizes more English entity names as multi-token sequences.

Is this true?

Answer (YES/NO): NO